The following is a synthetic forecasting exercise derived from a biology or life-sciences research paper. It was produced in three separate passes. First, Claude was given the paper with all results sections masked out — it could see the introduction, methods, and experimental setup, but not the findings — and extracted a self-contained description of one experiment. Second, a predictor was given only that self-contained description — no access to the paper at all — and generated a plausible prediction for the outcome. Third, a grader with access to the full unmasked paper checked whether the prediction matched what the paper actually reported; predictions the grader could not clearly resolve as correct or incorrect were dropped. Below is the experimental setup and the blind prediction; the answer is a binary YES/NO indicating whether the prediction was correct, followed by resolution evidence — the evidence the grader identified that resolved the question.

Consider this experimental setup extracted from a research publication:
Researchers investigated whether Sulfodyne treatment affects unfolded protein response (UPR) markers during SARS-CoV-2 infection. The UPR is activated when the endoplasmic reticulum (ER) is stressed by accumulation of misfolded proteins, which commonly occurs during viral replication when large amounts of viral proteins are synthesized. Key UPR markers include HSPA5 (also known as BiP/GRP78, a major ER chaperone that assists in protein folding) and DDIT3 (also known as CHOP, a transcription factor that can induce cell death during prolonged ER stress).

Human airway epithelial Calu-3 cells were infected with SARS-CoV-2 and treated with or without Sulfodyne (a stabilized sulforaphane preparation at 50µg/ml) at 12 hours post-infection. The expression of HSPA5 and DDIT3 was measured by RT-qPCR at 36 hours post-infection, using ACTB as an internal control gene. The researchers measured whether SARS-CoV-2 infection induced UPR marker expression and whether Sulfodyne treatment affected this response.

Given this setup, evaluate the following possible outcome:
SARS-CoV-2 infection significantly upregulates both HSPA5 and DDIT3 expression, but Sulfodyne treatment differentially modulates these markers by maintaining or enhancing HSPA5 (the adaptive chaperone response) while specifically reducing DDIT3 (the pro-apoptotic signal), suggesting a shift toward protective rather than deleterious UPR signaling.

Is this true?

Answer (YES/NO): NO